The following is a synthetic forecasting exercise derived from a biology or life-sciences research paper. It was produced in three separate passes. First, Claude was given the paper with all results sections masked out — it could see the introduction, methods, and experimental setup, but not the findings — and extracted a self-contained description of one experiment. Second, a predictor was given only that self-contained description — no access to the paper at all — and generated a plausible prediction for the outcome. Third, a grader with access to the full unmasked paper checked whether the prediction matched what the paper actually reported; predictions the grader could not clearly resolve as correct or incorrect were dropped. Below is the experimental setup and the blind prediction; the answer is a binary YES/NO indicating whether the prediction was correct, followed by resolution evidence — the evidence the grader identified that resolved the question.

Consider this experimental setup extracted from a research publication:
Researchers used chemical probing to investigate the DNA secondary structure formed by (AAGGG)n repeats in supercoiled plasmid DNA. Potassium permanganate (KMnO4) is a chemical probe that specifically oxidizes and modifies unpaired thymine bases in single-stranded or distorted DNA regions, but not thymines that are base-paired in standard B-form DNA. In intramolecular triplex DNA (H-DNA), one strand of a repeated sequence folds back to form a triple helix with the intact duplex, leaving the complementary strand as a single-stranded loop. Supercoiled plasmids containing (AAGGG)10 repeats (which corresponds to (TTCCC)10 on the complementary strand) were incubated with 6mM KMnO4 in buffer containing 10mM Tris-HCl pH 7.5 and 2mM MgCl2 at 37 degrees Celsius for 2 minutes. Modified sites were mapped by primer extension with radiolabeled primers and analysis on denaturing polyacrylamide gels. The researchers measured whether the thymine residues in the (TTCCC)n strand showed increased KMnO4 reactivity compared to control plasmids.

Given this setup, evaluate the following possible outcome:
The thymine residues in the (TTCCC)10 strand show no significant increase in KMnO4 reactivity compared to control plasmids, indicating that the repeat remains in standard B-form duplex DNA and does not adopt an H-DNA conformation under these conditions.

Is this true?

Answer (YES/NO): NO